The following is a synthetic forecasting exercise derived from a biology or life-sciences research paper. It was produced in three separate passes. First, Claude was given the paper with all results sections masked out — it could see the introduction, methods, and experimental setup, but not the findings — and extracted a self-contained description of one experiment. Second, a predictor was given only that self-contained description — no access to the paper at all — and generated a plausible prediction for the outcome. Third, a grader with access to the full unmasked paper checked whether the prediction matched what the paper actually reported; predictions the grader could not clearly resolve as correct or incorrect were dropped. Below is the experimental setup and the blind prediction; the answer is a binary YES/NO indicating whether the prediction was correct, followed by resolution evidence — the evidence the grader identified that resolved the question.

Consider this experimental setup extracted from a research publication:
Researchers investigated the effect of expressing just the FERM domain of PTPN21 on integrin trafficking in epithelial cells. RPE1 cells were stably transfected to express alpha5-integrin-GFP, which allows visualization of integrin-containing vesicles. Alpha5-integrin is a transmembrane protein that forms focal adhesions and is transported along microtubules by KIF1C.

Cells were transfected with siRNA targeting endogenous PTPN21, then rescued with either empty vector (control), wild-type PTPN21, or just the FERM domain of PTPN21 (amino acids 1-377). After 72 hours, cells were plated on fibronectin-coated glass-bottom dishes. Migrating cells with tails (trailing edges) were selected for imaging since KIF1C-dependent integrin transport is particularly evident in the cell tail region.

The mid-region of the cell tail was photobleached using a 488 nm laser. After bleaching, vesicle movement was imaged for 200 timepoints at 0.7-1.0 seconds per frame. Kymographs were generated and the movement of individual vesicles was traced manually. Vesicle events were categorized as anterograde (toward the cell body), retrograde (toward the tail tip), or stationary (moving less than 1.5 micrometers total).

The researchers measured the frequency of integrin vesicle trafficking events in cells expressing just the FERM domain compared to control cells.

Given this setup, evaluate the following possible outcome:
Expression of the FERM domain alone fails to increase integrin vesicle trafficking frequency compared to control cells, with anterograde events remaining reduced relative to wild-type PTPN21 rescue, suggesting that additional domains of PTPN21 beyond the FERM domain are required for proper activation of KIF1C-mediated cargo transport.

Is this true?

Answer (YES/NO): NO